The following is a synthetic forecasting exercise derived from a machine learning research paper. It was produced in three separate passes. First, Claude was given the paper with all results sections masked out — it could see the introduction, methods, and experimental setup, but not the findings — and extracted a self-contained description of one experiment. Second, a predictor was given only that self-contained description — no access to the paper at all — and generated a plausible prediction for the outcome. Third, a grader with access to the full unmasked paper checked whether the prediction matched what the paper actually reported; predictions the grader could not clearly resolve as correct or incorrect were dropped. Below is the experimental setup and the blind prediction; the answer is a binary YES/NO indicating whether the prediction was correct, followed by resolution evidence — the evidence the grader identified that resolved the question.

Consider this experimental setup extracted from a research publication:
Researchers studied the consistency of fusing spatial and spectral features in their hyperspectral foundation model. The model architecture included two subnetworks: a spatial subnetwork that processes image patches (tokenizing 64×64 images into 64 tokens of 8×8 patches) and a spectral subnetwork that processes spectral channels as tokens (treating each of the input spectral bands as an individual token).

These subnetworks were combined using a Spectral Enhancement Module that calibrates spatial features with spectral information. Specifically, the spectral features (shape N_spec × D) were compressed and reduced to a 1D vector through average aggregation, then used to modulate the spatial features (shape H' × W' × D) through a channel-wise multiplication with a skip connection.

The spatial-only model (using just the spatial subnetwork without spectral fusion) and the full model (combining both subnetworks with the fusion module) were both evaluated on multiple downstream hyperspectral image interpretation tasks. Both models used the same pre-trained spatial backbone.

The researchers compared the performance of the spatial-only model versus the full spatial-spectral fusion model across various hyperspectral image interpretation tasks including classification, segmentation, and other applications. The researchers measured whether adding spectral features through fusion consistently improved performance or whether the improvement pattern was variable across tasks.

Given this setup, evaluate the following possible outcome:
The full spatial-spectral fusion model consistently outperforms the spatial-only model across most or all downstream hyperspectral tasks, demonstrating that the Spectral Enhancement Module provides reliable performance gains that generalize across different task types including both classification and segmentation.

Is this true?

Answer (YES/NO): NO